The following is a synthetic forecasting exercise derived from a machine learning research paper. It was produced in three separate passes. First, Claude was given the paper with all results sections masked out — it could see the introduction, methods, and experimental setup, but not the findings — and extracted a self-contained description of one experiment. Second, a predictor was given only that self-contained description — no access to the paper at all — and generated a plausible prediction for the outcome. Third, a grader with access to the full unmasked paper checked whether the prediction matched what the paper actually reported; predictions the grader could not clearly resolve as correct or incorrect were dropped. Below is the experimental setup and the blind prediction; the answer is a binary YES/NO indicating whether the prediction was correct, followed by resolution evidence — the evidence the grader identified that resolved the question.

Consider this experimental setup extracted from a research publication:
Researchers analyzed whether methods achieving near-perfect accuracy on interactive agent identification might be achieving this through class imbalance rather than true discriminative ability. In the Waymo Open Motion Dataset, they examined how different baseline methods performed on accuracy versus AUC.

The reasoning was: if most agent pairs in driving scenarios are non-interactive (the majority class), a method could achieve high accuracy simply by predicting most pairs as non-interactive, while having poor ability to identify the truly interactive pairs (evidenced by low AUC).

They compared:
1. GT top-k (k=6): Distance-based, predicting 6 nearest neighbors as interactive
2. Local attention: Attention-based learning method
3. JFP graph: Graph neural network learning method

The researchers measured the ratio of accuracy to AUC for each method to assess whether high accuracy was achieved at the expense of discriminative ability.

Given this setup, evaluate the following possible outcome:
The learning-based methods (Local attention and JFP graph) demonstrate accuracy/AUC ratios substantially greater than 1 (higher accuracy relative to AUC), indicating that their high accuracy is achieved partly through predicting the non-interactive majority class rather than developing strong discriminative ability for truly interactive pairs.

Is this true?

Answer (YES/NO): YES